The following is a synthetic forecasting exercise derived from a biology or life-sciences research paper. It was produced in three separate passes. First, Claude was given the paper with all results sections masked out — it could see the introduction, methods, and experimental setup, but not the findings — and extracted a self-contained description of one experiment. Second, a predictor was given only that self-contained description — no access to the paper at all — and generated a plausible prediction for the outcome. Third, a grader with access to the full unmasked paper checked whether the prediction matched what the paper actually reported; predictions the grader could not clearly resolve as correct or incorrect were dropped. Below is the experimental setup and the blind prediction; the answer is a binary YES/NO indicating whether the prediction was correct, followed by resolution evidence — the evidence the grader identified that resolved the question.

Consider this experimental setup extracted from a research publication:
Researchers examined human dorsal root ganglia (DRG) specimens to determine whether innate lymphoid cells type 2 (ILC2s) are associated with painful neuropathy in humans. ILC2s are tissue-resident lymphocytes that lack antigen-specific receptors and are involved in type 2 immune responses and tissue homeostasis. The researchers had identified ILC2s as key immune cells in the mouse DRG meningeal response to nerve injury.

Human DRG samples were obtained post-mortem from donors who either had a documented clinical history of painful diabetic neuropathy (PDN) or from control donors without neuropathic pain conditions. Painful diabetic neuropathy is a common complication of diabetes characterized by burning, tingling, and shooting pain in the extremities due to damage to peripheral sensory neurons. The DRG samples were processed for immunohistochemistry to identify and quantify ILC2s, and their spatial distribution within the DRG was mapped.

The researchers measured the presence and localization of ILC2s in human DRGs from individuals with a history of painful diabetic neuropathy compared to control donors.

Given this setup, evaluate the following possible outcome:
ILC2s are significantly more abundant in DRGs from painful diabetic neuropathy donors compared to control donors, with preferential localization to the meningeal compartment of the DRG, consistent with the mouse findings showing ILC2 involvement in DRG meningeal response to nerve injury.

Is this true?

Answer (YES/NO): YES